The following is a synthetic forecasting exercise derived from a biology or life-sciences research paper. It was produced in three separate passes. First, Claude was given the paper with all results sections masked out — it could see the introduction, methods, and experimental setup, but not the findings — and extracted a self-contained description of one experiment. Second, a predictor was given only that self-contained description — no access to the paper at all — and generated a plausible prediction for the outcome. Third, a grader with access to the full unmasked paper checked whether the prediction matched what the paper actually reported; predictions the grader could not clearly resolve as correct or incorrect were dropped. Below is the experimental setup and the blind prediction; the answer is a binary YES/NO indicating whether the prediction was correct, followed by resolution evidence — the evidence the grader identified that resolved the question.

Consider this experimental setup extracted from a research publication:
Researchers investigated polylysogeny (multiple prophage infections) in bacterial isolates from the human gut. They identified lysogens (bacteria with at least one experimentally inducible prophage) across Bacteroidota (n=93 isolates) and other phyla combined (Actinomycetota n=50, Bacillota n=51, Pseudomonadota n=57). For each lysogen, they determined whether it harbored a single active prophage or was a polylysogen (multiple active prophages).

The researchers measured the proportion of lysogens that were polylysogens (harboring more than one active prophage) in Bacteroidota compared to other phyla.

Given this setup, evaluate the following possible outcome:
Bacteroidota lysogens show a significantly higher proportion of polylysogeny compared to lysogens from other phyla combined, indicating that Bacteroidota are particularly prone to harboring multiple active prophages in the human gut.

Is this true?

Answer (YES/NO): YES